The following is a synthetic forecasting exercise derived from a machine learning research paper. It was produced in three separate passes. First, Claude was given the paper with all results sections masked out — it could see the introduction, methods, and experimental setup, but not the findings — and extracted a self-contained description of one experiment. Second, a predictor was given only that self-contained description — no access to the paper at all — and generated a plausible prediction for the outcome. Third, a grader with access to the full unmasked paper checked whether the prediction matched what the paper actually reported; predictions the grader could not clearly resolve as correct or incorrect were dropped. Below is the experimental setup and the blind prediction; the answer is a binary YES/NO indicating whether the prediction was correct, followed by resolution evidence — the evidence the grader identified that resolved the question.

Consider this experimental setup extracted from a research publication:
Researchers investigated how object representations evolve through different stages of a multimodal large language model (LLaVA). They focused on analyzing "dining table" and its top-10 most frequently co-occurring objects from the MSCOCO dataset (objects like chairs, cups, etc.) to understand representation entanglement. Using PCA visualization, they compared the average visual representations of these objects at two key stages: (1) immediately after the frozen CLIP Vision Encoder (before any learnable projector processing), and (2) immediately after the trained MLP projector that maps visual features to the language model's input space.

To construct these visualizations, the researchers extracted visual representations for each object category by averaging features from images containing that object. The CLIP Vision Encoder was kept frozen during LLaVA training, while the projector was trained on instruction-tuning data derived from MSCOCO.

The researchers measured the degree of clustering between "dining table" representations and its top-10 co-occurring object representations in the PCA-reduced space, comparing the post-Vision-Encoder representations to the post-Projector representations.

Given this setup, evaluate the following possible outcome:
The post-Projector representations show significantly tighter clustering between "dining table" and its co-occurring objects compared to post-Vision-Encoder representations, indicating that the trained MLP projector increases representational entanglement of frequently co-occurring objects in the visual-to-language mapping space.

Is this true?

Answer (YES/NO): YES